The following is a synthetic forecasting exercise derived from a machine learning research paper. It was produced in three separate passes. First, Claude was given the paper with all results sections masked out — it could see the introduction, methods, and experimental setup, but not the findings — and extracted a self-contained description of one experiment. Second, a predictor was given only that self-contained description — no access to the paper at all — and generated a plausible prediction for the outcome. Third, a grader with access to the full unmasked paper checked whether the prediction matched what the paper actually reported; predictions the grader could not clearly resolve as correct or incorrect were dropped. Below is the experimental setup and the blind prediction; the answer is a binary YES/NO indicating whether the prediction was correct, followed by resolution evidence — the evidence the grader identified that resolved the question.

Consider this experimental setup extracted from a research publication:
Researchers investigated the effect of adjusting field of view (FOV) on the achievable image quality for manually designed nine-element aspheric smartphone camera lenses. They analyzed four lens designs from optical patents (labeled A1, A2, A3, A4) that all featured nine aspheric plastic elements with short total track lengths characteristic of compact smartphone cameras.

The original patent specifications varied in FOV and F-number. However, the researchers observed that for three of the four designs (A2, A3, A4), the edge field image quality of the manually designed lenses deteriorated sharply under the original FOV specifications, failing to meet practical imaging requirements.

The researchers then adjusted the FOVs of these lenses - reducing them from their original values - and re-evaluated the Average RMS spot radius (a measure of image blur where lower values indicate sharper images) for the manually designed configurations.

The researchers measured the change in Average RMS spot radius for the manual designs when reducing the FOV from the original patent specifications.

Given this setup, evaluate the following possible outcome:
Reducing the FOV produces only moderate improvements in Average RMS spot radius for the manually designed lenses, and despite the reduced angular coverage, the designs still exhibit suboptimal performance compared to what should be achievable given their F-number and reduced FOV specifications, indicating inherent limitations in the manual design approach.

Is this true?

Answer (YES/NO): NO